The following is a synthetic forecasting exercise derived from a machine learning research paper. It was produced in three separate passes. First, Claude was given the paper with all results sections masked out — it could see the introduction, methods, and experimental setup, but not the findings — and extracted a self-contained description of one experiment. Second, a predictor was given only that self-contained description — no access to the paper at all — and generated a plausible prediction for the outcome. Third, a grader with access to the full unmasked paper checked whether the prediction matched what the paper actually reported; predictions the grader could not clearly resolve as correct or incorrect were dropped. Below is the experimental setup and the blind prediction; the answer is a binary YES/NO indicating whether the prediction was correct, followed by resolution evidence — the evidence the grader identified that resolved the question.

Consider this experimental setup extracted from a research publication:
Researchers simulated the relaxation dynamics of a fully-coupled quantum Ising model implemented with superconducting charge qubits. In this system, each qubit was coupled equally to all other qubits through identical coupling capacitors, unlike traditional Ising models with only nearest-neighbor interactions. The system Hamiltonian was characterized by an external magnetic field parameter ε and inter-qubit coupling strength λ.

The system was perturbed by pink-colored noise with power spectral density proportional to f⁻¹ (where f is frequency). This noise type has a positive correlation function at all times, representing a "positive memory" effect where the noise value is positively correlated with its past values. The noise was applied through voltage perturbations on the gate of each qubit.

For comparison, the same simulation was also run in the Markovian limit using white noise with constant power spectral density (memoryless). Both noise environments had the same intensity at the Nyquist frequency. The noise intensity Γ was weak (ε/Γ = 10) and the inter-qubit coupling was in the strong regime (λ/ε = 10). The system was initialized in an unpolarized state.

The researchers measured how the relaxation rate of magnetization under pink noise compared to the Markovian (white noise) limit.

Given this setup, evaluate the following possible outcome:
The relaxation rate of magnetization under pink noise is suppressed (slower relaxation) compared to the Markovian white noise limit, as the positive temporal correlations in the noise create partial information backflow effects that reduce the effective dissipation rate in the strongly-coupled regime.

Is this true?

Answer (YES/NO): NO